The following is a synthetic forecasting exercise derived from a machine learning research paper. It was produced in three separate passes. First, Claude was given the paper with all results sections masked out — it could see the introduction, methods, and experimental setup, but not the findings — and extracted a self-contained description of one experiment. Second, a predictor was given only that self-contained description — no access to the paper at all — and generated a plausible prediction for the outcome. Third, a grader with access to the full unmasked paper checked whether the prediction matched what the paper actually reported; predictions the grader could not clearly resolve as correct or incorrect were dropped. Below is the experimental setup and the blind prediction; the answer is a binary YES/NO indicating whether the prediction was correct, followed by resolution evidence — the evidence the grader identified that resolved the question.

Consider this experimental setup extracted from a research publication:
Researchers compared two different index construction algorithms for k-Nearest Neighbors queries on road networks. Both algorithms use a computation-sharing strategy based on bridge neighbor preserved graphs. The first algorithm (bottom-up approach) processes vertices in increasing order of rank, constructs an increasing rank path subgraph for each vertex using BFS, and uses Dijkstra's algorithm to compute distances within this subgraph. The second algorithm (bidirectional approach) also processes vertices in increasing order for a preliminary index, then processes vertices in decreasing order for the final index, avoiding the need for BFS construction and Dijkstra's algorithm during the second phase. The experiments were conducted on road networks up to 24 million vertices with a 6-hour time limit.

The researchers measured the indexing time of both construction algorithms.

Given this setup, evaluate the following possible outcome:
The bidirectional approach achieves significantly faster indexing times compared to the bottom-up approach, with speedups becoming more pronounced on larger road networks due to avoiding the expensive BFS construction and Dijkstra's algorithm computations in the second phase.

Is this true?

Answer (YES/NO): YES